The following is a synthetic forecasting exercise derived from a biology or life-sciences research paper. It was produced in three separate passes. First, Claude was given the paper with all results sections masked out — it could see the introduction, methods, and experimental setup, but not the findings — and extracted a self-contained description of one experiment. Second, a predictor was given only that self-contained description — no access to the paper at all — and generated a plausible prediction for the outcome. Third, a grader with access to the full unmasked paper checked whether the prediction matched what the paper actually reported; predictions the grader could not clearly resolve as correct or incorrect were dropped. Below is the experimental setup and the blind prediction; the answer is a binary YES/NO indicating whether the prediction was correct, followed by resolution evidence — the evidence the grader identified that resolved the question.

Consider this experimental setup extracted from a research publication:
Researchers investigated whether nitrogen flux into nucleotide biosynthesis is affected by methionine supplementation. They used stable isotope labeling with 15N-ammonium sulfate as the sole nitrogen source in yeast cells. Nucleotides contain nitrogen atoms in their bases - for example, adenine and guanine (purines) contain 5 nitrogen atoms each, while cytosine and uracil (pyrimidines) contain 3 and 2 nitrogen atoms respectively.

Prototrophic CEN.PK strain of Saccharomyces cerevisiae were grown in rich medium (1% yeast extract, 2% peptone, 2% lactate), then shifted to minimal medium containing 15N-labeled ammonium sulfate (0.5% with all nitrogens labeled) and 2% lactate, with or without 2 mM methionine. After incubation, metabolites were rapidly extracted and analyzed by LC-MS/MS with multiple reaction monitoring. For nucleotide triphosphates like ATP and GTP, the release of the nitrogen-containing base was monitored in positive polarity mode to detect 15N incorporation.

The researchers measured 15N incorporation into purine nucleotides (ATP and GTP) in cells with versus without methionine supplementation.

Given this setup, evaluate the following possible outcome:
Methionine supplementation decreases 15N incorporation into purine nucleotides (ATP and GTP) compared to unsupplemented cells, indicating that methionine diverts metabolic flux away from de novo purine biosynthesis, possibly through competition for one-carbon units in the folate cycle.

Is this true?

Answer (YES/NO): NO